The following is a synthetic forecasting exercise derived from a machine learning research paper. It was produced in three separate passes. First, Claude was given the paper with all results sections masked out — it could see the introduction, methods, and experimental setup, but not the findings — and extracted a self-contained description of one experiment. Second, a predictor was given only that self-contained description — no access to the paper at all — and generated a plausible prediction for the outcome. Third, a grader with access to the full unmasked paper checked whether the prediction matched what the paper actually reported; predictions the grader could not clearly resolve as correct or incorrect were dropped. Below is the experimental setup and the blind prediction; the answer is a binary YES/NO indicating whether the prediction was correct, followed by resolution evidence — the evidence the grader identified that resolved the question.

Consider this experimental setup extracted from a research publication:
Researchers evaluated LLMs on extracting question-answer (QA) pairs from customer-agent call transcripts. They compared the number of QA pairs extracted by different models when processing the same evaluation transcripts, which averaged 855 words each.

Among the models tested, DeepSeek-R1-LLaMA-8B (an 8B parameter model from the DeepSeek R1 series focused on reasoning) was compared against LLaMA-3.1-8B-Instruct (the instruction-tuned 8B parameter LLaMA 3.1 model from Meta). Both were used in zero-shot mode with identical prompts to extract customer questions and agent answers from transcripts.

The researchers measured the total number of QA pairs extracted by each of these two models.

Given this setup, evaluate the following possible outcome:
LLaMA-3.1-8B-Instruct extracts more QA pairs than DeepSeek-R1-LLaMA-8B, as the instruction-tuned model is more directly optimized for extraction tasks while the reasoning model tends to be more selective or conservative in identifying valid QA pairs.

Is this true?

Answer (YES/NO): YES